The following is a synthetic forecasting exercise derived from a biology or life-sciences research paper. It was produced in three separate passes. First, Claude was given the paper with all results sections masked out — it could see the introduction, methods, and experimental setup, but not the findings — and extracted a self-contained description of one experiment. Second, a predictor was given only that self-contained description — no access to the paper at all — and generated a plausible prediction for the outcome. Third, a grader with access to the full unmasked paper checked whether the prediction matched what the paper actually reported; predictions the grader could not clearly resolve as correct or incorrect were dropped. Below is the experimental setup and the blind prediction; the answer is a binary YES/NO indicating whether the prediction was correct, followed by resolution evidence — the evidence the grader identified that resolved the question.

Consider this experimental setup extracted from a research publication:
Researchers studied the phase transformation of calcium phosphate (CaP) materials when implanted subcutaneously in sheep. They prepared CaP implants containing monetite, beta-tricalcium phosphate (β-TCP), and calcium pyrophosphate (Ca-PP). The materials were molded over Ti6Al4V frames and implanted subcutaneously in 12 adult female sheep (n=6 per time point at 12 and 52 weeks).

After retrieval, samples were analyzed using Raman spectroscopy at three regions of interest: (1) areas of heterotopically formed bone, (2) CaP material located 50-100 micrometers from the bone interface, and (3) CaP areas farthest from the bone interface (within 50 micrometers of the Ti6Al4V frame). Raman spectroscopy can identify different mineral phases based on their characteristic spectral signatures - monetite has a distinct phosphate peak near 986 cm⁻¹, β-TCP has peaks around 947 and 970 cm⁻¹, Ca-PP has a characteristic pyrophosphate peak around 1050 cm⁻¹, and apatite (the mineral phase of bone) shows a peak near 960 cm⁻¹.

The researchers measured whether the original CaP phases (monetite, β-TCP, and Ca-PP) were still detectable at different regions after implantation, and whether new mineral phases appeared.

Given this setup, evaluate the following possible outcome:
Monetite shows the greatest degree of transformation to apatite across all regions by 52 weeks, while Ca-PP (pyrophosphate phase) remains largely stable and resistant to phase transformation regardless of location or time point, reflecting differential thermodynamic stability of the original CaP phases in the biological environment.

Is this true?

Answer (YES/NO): YES